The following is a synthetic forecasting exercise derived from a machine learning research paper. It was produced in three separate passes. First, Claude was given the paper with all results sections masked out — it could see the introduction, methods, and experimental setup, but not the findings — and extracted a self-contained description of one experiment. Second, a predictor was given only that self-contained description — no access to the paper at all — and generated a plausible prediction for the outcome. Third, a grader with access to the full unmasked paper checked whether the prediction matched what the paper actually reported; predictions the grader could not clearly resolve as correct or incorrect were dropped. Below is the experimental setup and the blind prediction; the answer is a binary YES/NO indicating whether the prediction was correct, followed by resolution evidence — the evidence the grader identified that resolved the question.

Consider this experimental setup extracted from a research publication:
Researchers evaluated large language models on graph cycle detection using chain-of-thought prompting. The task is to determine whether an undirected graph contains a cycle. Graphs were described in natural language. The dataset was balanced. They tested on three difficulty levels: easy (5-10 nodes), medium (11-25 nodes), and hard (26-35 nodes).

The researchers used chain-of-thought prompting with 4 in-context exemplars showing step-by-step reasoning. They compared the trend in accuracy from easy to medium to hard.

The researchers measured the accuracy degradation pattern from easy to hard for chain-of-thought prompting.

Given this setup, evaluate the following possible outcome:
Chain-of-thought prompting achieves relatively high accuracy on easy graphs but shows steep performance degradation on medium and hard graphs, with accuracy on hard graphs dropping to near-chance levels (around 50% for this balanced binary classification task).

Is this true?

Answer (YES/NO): YES